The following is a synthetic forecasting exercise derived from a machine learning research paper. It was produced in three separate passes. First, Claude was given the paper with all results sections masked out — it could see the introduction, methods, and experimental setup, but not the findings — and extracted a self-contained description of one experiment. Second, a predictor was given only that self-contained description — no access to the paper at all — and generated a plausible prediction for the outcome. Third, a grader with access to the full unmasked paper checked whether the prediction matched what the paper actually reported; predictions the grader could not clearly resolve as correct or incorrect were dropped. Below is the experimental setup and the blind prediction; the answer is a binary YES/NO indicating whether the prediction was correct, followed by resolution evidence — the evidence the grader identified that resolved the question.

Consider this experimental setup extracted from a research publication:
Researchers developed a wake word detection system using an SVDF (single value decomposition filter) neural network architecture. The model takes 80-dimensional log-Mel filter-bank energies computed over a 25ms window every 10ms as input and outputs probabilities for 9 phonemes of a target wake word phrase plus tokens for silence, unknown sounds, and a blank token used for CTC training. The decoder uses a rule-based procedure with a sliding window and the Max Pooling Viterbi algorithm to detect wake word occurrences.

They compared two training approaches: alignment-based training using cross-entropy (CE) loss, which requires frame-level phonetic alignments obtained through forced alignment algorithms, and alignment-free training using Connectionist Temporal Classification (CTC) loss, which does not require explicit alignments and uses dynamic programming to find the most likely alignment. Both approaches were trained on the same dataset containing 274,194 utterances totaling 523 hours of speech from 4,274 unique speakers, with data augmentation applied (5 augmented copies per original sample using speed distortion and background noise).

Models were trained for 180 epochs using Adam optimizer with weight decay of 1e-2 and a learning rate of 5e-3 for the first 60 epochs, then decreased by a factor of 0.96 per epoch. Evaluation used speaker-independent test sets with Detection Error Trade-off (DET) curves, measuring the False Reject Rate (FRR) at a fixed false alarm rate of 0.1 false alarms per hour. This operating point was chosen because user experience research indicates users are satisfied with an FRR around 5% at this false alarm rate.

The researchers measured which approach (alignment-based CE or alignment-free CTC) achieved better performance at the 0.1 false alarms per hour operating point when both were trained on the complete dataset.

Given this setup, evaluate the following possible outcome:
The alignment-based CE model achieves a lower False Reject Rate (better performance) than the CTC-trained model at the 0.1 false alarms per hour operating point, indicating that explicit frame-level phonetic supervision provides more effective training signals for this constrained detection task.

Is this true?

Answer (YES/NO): NO